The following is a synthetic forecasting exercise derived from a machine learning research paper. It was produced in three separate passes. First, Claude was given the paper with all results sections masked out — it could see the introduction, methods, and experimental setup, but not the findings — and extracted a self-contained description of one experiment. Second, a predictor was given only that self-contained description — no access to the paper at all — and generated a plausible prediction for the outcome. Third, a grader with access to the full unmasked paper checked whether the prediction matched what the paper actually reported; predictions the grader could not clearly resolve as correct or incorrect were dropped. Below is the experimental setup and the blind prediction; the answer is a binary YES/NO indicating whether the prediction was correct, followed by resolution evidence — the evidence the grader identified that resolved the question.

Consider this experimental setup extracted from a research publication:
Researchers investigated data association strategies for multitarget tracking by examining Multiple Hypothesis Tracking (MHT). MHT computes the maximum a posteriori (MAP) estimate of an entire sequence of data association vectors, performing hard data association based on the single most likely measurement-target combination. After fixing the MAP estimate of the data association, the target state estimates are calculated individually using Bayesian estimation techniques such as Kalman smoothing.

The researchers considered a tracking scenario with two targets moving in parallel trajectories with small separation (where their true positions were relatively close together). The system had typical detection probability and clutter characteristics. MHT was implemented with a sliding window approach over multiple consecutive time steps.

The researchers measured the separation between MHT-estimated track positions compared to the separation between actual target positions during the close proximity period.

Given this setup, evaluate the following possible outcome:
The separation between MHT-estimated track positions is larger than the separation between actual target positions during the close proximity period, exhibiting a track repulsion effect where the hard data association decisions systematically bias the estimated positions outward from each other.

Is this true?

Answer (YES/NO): YES